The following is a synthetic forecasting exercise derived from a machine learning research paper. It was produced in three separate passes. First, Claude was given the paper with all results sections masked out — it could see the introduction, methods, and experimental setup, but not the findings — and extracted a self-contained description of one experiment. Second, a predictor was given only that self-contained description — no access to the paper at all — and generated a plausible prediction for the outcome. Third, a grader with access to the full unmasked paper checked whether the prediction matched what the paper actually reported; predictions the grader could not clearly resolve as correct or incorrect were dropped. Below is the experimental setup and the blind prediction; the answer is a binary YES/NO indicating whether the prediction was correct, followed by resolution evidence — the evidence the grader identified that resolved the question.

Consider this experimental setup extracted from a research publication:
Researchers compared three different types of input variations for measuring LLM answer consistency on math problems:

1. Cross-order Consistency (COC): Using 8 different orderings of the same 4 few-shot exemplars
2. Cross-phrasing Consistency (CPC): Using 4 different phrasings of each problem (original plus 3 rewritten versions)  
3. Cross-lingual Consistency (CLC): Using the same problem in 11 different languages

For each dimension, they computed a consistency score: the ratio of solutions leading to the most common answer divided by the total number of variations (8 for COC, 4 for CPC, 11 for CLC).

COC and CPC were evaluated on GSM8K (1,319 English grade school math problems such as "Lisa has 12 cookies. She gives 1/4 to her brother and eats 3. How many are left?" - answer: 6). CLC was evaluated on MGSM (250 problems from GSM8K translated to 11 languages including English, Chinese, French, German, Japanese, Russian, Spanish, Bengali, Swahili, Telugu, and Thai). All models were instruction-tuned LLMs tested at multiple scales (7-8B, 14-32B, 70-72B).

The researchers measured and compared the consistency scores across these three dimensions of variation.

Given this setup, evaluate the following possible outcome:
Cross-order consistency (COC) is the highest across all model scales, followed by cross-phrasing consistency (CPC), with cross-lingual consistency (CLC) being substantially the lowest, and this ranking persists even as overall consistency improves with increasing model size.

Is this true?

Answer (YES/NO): YES